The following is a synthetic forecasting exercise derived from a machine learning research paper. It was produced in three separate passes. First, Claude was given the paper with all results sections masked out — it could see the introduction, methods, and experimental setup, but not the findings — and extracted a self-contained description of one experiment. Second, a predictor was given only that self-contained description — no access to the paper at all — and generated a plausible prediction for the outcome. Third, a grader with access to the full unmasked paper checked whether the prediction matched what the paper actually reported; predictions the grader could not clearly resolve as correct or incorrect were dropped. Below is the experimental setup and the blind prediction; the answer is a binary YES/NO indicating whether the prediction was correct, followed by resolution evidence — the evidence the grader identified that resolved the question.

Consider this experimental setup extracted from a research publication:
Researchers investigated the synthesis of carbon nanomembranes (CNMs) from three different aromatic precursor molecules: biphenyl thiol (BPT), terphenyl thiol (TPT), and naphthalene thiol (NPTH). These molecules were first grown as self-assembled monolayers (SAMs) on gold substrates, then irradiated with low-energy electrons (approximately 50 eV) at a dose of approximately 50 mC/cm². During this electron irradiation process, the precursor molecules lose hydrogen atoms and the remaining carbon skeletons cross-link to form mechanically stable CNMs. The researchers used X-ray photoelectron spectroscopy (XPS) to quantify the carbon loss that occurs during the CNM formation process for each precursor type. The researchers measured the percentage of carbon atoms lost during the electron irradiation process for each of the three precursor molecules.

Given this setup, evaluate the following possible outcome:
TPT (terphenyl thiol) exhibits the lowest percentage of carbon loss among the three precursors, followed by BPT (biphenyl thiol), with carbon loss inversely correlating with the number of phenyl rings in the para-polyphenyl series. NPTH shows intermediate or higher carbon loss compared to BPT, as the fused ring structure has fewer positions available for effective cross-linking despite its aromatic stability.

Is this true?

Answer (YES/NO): YES